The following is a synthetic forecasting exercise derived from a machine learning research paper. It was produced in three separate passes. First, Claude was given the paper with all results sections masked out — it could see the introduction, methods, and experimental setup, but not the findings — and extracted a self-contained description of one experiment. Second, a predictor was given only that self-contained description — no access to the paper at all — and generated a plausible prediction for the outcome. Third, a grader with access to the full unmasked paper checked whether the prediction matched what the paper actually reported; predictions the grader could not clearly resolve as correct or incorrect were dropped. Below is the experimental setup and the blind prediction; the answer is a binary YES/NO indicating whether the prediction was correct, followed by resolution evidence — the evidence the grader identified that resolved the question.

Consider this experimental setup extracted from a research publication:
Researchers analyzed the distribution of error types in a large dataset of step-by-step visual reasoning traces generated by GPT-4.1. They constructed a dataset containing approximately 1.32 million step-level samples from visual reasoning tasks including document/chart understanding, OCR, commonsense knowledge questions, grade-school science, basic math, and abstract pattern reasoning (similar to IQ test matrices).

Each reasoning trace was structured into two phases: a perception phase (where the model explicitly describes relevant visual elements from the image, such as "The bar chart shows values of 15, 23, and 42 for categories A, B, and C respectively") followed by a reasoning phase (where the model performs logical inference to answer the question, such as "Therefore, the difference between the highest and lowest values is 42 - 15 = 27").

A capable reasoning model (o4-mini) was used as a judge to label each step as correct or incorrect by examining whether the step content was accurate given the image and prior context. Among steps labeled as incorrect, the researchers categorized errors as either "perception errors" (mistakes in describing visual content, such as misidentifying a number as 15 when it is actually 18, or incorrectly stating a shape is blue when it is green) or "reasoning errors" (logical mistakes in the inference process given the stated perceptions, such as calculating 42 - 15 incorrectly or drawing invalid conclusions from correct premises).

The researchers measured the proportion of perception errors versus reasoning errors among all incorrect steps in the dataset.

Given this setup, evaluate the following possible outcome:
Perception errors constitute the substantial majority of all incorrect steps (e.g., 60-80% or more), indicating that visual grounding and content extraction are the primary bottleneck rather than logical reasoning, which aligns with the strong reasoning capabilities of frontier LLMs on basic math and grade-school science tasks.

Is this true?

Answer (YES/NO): YES